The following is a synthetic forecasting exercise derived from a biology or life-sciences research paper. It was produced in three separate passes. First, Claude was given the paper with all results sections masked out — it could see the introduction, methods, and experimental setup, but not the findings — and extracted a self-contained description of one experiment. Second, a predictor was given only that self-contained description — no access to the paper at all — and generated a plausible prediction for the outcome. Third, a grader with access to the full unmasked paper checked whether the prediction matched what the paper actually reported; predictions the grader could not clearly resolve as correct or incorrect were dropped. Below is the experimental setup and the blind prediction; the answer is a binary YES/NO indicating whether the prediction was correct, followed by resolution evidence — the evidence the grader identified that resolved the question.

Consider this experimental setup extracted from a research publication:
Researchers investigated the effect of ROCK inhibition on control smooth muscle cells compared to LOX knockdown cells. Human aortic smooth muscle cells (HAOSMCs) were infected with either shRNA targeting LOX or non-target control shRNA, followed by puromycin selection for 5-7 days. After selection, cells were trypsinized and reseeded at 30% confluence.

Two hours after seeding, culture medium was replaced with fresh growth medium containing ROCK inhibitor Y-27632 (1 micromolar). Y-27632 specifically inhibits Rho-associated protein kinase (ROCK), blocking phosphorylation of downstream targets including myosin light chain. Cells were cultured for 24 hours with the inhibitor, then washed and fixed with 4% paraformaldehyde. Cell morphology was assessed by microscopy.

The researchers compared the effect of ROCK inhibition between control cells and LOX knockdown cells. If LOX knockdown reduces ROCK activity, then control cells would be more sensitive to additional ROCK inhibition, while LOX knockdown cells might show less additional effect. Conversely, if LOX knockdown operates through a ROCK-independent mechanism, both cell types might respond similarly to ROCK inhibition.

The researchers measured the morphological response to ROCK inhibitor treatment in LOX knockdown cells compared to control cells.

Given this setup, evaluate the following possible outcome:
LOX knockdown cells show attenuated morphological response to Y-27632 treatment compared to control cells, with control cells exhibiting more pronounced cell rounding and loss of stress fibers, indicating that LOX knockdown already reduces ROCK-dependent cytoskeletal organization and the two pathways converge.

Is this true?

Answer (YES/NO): YES